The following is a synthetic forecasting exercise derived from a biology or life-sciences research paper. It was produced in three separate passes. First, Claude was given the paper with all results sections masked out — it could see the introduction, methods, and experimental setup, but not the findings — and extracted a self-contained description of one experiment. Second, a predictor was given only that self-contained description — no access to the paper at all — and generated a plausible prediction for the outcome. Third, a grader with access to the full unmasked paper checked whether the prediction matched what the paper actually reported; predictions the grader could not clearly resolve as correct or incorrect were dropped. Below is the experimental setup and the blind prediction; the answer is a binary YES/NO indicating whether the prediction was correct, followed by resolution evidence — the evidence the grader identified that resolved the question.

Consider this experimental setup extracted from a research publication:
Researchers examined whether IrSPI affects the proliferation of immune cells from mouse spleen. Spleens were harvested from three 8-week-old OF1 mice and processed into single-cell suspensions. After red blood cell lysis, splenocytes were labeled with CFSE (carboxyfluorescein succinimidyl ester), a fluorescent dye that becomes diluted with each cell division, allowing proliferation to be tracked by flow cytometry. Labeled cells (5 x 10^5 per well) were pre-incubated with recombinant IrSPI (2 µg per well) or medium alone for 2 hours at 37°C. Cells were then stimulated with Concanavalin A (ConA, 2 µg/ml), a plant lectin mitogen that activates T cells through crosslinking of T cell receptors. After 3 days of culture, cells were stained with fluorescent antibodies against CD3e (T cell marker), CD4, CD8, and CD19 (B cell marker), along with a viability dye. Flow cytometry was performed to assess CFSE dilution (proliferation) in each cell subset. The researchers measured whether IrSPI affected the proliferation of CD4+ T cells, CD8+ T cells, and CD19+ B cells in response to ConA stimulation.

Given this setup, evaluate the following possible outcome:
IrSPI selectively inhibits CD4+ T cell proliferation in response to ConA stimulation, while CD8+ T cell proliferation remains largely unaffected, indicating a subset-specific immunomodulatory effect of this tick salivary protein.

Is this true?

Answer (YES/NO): YES